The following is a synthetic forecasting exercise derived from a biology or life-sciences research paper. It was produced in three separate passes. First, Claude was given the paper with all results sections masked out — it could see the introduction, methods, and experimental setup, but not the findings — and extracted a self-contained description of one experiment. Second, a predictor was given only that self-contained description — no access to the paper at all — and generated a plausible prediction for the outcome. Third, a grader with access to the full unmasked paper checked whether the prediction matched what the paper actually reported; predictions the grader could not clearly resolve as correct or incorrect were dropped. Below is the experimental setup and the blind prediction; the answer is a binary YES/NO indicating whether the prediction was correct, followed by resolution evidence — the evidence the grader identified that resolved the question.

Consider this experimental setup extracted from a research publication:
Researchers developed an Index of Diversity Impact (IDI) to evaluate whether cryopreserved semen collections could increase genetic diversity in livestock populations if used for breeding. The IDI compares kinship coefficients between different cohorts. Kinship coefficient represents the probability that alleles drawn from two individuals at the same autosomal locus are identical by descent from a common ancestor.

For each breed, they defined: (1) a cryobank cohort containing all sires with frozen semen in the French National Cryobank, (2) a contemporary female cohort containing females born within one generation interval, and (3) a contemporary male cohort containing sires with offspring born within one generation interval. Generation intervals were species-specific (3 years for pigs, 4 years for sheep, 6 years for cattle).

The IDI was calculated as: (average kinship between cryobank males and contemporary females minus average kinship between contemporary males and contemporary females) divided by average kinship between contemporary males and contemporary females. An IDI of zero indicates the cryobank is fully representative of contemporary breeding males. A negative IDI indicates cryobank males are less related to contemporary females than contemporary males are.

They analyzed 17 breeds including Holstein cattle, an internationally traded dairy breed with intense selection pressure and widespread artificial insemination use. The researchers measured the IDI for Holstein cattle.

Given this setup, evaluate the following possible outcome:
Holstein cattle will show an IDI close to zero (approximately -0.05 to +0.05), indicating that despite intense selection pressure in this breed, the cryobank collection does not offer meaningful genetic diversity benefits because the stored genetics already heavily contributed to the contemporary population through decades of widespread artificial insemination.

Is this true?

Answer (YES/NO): NO